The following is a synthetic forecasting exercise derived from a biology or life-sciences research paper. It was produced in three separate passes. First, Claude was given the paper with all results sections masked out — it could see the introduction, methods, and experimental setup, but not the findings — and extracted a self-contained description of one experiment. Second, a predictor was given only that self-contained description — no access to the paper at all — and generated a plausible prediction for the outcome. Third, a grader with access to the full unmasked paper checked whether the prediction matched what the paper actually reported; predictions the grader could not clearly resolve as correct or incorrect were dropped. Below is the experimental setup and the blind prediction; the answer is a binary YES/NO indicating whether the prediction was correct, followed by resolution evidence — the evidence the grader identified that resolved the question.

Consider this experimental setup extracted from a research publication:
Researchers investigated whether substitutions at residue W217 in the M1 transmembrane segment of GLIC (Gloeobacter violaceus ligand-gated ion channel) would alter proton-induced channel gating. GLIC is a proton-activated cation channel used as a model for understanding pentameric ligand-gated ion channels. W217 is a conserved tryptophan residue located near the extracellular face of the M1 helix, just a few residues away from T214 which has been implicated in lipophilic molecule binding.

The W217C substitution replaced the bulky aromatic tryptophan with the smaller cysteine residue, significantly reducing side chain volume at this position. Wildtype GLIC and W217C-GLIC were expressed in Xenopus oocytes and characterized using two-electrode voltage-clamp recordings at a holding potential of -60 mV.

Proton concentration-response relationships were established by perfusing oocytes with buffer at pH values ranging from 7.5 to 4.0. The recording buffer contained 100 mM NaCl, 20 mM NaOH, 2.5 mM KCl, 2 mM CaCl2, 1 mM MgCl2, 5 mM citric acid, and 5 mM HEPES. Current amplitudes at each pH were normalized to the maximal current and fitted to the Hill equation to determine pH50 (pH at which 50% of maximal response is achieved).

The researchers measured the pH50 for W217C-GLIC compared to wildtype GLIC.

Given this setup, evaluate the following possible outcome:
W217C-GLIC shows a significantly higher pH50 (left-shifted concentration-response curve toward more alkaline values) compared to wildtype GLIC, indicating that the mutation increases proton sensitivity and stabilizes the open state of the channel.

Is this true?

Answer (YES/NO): NO